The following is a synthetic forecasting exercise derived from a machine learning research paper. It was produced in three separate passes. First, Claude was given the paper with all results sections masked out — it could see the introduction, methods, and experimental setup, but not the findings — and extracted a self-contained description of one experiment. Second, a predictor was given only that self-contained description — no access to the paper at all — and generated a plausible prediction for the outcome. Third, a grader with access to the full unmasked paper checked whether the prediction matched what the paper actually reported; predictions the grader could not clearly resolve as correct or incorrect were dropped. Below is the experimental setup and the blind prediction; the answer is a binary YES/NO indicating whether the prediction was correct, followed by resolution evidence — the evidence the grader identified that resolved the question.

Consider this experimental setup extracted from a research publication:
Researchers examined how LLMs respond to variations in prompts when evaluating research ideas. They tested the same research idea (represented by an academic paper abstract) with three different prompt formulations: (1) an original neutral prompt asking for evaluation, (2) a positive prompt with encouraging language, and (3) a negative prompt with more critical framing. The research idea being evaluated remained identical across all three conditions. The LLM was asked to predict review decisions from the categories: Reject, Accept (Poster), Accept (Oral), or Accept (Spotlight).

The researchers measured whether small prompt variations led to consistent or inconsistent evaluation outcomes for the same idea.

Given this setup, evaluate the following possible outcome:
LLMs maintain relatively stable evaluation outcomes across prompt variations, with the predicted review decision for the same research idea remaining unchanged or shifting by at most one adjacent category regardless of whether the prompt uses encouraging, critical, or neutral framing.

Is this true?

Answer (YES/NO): NO